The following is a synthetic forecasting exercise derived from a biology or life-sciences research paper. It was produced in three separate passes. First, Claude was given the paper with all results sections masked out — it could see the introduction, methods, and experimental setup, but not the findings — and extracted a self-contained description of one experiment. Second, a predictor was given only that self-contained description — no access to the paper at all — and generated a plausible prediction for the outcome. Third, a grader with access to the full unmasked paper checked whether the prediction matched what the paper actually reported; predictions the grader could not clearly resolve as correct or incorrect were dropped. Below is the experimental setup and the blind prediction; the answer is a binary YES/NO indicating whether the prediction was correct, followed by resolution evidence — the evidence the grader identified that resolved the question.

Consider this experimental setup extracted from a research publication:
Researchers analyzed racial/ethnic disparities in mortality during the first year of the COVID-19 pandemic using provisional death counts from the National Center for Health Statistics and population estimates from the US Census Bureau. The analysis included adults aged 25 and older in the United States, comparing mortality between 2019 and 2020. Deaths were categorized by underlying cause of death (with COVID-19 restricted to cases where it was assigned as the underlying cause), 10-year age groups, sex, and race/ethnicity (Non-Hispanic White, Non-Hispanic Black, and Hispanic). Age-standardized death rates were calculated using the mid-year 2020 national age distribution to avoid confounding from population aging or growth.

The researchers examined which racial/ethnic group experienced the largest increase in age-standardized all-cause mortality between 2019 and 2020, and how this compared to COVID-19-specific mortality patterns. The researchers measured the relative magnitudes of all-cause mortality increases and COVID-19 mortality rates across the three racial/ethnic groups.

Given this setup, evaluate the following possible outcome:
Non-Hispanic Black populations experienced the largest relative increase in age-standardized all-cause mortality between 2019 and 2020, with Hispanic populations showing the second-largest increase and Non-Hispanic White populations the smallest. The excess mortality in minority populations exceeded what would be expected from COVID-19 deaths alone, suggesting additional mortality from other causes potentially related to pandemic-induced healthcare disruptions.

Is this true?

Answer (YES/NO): NO